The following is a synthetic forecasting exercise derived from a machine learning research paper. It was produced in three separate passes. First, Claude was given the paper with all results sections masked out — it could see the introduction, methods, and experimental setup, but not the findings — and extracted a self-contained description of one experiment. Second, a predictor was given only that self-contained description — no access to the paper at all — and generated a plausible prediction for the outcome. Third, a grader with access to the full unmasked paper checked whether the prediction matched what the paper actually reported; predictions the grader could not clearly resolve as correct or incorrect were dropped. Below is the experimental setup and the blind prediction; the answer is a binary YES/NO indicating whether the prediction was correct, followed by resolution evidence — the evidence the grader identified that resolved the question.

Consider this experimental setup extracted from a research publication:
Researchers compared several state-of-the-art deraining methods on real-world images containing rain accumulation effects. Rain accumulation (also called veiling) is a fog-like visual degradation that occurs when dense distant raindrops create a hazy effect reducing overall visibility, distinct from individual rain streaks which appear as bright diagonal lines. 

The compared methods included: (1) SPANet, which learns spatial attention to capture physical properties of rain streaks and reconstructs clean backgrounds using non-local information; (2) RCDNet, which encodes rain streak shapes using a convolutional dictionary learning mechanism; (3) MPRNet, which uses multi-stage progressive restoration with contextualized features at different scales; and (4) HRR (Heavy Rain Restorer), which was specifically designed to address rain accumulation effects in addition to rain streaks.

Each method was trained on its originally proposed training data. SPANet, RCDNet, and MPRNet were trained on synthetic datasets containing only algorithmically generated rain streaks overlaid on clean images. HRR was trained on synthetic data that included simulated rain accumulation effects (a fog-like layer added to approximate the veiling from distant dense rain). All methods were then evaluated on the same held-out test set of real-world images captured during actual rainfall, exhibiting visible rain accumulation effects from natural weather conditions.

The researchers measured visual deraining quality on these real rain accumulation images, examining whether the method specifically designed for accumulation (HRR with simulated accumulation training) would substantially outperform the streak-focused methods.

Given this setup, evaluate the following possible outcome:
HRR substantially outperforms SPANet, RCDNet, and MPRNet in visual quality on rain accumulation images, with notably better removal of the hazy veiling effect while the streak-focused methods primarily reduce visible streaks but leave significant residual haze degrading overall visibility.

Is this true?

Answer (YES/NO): NO